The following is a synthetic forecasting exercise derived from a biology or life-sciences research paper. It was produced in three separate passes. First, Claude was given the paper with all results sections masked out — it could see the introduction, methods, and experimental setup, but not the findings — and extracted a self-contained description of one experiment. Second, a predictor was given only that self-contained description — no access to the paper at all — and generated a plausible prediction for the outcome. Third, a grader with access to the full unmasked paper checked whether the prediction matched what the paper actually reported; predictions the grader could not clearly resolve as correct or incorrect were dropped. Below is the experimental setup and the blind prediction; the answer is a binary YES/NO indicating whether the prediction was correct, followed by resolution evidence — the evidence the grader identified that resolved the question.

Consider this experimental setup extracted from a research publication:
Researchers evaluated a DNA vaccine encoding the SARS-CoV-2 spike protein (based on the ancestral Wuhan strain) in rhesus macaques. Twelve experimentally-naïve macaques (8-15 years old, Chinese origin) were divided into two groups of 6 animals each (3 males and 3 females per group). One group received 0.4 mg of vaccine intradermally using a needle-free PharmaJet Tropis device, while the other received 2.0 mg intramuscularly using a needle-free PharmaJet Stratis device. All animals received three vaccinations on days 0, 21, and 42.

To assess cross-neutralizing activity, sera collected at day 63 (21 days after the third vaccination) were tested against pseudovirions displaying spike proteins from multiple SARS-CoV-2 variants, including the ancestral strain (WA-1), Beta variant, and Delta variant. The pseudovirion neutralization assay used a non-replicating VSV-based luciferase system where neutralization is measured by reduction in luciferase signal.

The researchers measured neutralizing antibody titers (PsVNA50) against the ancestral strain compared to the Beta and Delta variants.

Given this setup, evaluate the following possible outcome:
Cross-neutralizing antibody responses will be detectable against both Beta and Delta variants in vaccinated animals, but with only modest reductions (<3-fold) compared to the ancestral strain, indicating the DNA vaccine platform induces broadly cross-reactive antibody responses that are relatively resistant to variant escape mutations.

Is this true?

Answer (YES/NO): NO